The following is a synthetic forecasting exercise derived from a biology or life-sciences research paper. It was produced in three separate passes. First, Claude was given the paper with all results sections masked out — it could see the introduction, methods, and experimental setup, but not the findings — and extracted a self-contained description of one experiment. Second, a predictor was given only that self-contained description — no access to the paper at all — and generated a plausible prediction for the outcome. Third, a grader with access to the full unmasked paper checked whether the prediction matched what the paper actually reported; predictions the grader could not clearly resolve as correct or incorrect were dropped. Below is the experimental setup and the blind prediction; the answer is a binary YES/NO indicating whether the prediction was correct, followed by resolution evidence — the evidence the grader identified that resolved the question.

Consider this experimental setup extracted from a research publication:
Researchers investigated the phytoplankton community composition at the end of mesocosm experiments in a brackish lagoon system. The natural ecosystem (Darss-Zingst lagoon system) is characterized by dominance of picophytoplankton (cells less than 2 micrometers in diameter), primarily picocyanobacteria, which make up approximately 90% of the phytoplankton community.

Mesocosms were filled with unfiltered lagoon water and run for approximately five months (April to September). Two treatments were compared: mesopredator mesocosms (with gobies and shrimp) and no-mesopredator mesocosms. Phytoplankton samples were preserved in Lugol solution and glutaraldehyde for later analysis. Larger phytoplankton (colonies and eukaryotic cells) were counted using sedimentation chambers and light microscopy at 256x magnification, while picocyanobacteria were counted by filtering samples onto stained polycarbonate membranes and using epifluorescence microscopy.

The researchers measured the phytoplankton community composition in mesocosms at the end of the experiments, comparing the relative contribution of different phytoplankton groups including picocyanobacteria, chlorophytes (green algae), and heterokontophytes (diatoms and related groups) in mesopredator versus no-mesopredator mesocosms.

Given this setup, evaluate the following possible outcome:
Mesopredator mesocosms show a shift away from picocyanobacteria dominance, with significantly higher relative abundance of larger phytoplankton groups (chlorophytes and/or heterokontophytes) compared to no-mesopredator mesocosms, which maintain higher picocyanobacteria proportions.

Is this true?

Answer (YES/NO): YES